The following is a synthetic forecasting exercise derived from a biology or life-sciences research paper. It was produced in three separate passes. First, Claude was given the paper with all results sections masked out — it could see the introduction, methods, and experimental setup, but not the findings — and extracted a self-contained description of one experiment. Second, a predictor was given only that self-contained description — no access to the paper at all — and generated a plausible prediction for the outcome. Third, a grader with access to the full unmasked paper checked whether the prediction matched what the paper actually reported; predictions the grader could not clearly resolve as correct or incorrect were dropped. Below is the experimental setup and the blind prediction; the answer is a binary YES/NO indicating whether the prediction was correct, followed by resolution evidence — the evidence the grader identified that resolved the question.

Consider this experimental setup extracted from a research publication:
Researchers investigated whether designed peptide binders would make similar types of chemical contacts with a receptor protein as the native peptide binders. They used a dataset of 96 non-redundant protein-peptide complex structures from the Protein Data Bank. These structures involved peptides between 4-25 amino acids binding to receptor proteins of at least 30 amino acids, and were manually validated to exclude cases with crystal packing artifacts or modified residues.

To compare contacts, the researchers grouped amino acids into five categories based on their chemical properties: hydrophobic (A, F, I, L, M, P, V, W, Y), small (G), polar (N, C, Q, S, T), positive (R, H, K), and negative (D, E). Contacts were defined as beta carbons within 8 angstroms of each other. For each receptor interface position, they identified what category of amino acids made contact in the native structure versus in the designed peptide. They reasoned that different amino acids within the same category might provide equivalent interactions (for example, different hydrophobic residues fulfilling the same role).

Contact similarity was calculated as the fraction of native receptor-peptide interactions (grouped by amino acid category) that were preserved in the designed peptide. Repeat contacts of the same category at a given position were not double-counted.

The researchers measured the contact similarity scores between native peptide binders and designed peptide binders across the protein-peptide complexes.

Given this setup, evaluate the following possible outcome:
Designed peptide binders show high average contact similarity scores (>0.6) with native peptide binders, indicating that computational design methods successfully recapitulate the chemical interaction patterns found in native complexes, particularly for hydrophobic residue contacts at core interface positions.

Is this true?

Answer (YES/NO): NO